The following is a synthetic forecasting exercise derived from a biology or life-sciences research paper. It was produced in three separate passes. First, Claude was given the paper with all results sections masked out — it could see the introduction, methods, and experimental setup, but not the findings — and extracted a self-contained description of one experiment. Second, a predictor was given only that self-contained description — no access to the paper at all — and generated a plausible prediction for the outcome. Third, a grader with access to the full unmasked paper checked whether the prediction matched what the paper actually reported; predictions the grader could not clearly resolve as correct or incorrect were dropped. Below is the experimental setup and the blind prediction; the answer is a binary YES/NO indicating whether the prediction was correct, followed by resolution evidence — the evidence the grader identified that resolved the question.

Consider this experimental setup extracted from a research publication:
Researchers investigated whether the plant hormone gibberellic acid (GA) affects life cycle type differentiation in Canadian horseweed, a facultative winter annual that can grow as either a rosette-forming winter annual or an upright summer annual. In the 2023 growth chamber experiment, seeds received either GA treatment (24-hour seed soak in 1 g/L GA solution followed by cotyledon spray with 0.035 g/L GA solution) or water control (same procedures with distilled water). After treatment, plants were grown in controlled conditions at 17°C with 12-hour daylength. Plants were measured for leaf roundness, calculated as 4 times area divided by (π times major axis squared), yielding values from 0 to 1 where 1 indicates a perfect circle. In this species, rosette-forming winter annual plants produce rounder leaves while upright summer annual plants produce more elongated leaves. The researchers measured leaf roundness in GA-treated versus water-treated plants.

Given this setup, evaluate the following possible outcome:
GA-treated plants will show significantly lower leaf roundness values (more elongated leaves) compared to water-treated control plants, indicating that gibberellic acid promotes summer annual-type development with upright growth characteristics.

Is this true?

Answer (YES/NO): YES